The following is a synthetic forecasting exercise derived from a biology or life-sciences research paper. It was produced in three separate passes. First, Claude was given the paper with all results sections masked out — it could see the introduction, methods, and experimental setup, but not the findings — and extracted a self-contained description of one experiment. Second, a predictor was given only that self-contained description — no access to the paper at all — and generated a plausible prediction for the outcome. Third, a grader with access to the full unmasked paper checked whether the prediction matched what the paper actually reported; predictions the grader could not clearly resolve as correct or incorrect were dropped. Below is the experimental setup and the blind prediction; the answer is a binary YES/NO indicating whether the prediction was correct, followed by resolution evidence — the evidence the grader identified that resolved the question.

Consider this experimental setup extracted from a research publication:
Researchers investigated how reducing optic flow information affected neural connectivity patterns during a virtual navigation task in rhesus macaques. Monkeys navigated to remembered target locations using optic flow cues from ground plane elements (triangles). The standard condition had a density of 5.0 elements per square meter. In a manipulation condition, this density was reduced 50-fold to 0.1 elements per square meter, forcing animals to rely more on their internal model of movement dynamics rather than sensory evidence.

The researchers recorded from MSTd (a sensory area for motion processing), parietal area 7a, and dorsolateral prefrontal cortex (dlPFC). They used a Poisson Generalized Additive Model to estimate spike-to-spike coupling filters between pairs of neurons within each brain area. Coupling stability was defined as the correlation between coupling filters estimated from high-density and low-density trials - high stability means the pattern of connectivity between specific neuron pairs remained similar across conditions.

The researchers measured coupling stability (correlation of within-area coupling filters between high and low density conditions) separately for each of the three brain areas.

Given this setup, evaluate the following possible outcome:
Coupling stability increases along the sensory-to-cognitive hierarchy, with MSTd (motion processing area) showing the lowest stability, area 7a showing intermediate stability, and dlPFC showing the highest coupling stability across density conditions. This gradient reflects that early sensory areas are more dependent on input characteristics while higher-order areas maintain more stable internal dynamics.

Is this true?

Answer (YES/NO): NO